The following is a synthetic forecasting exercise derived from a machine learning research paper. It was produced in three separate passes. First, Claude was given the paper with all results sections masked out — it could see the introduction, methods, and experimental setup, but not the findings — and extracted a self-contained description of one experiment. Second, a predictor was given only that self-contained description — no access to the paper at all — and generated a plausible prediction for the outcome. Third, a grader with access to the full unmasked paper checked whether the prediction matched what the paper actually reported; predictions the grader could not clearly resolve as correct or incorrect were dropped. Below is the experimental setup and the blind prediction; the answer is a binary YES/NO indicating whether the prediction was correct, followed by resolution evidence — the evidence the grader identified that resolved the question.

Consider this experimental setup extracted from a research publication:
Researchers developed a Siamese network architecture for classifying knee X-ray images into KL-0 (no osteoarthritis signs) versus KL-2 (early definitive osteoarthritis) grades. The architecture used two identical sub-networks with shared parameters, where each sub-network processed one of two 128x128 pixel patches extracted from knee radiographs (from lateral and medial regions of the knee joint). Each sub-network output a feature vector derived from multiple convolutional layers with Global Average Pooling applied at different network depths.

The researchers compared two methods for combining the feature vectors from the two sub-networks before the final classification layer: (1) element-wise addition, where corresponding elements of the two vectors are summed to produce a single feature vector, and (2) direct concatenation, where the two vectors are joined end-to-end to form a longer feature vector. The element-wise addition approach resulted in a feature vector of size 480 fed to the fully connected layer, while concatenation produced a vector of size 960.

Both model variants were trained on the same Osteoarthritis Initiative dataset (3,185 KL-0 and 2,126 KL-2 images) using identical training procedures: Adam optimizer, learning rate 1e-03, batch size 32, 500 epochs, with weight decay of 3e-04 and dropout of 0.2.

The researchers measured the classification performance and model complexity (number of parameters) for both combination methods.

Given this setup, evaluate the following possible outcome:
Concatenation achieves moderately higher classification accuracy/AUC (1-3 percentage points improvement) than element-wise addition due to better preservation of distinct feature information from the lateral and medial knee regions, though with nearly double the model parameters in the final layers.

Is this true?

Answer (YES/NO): NO